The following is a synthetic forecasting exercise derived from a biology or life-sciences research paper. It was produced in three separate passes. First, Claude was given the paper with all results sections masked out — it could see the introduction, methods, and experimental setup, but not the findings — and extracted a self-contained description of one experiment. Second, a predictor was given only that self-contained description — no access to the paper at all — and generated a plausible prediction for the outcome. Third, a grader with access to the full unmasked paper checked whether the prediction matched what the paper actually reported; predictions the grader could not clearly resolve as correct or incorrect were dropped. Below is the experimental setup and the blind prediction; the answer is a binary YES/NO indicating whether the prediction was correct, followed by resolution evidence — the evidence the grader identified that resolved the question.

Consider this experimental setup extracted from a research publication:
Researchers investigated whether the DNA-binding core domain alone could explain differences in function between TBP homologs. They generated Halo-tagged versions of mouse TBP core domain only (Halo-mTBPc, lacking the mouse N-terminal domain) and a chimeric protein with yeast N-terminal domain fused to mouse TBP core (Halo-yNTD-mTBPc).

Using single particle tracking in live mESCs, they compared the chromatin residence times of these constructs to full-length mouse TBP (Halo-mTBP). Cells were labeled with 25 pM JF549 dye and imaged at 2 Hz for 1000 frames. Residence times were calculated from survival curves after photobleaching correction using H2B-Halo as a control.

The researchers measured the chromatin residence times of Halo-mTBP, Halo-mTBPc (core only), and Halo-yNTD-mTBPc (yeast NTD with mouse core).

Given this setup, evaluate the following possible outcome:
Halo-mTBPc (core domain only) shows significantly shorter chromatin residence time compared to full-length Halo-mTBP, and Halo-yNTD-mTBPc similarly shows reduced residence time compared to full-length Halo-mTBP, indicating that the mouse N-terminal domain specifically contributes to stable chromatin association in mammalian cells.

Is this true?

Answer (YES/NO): NO